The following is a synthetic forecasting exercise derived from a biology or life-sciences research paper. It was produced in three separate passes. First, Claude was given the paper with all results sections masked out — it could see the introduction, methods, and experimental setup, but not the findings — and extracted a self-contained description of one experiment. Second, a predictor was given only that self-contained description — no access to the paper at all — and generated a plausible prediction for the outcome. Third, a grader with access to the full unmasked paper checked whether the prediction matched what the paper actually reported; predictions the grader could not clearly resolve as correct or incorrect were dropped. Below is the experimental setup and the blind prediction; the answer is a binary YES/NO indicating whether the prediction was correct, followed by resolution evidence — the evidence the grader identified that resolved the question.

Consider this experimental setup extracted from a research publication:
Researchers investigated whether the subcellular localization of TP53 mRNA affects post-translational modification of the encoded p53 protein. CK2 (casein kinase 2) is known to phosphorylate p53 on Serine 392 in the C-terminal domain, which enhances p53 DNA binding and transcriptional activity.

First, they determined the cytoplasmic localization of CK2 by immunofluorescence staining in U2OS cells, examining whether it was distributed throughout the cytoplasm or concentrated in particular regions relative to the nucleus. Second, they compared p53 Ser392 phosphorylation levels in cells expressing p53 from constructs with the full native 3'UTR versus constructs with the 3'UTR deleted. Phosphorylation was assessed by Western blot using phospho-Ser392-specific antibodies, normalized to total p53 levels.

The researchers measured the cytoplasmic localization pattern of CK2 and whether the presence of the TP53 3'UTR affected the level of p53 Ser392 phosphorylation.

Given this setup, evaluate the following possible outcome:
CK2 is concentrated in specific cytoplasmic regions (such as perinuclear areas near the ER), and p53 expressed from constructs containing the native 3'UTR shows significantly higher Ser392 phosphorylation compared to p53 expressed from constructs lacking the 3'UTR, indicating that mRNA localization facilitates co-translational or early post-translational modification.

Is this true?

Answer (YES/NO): NO